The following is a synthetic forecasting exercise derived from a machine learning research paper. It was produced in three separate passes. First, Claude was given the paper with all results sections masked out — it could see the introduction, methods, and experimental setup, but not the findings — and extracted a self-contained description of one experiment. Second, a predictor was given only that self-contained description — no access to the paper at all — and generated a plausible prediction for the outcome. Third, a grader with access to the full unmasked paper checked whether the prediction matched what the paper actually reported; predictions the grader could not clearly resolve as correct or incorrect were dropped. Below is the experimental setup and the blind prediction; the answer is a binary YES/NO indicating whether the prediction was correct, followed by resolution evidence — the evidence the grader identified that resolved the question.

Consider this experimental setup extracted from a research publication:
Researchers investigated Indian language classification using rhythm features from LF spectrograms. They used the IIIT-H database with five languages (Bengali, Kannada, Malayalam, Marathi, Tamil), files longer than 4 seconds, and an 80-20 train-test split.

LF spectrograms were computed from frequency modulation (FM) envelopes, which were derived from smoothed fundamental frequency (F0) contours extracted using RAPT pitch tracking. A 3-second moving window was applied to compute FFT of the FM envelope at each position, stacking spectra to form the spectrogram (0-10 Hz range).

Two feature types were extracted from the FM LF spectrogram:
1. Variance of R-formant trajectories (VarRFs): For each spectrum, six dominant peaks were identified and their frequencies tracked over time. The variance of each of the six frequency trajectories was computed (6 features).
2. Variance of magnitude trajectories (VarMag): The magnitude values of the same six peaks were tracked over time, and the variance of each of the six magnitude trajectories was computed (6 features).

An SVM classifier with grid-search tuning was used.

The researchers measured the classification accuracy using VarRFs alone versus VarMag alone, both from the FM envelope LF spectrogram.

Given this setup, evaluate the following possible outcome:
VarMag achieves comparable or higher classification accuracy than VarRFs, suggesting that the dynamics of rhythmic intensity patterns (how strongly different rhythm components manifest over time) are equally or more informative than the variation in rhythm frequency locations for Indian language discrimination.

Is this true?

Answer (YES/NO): NO